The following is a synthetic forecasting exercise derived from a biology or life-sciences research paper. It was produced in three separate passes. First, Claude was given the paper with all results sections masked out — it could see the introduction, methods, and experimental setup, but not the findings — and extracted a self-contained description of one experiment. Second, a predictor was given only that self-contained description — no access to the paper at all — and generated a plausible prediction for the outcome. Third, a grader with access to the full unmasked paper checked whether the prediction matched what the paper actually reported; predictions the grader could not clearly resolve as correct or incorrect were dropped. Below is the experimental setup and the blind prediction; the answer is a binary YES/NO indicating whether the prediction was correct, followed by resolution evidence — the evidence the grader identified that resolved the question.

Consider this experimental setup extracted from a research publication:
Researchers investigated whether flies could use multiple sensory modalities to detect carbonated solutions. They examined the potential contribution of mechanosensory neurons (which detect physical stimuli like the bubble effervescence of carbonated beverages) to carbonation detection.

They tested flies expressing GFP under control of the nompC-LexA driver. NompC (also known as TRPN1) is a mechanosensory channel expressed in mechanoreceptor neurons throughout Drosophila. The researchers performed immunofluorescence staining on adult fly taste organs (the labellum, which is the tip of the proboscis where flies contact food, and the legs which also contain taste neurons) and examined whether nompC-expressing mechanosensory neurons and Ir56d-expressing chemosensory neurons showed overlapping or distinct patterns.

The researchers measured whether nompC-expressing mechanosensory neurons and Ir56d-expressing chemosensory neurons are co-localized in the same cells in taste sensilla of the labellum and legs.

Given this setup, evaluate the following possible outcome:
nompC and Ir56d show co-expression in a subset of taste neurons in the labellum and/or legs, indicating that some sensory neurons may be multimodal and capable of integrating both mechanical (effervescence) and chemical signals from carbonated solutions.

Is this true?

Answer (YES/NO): NO